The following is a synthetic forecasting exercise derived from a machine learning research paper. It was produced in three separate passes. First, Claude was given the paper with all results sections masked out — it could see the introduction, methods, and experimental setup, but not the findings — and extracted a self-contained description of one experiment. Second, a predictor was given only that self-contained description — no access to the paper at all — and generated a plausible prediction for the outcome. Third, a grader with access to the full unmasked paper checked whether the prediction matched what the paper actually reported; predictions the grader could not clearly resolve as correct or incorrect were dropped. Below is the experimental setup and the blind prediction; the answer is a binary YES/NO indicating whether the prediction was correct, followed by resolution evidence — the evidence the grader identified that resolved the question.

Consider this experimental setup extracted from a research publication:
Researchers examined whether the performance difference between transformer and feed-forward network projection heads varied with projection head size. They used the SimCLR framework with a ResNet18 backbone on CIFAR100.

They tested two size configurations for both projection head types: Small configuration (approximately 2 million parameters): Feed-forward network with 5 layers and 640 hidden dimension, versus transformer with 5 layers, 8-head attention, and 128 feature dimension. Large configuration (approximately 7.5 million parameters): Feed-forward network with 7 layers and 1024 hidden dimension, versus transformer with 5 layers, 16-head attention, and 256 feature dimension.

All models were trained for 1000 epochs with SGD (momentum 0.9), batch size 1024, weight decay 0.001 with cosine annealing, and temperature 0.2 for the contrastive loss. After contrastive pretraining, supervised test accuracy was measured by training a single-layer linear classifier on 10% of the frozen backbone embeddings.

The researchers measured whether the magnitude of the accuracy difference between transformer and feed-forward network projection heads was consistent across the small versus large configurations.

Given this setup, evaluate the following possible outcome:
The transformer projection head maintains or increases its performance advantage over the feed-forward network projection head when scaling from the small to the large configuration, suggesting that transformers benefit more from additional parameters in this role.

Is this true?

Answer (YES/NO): NO